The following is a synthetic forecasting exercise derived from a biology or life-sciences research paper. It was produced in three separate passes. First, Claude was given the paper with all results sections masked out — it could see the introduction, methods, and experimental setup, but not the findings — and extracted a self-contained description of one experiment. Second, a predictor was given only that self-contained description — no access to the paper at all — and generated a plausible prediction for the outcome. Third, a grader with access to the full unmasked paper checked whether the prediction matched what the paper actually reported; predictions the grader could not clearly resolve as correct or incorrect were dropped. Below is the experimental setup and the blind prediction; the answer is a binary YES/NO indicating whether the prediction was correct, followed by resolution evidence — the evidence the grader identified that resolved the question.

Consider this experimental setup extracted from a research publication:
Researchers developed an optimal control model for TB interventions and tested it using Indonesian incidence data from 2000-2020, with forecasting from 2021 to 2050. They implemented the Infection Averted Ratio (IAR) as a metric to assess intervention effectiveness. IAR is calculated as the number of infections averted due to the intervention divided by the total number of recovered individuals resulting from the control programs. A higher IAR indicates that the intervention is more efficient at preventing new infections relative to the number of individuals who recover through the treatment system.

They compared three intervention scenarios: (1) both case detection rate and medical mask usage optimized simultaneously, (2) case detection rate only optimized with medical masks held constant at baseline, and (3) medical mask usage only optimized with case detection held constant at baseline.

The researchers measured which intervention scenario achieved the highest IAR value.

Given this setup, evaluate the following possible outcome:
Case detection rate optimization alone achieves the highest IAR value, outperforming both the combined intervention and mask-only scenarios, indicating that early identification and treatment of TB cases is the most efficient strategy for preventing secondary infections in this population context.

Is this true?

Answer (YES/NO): NO